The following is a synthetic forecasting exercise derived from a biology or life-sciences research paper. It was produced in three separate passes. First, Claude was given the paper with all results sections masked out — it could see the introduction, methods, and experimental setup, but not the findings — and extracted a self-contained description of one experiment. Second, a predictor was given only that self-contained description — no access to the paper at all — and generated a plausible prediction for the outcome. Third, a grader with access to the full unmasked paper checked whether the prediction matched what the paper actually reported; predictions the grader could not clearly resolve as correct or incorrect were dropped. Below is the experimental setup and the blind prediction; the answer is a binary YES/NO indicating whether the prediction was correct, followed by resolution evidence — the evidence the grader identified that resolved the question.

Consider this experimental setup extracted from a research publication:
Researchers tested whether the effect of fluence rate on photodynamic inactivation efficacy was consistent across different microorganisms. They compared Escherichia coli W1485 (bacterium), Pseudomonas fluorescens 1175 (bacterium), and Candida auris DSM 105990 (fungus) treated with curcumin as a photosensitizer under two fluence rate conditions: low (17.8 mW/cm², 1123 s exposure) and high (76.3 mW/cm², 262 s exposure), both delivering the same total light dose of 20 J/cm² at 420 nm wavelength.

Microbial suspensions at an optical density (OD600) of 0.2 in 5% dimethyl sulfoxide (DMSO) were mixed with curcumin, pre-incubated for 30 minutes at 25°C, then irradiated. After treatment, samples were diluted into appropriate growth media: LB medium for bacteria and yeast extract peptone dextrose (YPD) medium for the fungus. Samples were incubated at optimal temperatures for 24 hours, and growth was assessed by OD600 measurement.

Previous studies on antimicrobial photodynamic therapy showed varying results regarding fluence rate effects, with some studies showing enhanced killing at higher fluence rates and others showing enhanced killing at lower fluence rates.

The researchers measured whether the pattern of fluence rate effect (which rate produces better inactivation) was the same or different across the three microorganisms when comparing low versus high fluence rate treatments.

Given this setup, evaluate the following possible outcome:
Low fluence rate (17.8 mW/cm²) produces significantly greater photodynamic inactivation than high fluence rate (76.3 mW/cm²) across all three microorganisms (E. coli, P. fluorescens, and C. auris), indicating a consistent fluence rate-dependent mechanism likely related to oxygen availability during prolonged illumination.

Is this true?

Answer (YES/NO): NO